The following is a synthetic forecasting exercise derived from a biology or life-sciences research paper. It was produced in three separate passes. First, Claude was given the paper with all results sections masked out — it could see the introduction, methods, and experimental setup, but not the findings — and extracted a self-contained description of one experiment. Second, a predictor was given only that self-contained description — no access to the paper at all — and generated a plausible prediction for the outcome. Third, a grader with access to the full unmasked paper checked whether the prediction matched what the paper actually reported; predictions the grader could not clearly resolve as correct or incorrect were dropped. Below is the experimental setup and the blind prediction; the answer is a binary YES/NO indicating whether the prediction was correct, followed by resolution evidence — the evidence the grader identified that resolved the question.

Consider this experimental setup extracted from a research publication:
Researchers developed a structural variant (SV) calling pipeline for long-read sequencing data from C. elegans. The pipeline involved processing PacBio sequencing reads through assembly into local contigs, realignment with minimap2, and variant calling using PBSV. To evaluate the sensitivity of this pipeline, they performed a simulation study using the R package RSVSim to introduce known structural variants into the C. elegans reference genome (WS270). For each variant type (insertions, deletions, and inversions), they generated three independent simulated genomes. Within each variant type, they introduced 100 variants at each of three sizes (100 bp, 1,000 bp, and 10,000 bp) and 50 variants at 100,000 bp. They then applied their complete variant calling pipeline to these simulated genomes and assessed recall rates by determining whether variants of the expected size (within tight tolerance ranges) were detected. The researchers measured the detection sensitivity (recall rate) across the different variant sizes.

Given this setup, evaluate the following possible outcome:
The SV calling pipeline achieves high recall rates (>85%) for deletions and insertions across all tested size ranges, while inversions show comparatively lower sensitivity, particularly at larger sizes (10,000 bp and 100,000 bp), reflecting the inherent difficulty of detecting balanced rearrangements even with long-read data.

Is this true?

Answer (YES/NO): NO